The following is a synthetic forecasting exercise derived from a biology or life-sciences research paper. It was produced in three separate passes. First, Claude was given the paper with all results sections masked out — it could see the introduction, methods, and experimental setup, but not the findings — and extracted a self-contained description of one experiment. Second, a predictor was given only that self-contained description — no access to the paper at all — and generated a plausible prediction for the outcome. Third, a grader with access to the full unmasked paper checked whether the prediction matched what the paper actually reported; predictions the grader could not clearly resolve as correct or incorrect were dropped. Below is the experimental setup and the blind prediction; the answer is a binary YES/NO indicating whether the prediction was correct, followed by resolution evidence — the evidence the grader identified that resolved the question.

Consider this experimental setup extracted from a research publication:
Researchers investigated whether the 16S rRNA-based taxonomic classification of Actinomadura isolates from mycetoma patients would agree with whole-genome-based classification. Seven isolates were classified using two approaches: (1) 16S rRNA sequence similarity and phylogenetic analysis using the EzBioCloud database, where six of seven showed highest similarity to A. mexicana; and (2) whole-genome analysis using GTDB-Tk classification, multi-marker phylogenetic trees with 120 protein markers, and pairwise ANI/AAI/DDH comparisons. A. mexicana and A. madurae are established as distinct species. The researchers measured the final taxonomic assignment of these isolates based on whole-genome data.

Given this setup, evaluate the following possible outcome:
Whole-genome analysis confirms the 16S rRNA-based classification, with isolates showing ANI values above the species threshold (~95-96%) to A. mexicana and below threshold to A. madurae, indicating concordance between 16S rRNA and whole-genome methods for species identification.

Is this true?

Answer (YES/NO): NO